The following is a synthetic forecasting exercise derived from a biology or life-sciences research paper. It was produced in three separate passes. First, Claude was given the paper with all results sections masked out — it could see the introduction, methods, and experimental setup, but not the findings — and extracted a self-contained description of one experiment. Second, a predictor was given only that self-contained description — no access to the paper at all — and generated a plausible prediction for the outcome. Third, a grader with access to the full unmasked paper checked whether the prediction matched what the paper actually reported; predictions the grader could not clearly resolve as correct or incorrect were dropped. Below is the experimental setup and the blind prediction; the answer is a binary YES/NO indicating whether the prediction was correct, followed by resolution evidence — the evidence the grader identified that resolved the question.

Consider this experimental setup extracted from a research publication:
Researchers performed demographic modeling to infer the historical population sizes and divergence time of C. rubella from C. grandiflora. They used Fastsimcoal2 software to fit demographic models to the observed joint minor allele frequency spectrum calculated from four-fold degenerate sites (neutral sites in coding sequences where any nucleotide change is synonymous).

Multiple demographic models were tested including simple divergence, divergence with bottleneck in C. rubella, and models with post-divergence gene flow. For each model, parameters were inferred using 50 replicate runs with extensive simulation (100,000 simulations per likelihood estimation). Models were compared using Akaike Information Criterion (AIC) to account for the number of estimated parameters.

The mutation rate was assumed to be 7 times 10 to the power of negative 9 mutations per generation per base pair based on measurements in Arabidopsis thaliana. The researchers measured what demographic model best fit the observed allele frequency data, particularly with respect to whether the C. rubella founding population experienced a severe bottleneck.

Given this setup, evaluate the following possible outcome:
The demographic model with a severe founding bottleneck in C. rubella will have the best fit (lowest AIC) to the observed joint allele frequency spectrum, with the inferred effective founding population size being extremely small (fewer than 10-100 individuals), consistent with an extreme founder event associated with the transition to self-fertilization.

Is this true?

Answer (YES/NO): YES